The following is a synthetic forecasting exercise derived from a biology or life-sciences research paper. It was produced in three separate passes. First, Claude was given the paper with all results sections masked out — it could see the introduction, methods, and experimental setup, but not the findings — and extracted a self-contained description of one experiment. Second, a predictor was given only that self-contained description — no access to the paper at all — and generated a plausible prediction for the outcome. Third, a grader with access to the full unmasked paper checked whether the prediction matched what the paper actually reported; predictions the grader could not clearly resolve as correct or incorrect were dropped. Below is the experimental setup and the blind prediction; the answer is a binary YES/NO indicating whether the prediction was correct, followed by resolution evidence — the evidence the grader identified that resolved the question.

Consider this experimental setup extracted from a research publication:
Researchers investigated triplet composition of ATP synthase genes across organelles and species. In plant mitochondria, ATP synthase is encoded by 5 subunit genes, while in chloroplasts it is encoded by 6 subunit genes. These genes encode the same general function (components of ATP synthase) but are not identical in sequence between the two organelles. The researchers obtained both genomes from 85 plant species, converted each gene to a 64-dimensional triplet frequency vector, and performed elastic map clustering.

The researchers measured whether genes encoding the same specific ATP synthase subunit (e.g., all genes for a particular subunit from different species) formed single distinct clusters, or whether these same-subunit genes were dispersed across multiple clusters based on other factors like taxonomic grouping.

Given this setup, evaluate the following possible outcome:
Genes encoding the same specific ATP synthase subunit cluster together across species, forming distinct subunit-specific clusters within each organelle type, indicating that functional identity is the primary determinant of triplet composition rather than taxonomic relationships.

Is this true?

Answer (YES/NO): YES